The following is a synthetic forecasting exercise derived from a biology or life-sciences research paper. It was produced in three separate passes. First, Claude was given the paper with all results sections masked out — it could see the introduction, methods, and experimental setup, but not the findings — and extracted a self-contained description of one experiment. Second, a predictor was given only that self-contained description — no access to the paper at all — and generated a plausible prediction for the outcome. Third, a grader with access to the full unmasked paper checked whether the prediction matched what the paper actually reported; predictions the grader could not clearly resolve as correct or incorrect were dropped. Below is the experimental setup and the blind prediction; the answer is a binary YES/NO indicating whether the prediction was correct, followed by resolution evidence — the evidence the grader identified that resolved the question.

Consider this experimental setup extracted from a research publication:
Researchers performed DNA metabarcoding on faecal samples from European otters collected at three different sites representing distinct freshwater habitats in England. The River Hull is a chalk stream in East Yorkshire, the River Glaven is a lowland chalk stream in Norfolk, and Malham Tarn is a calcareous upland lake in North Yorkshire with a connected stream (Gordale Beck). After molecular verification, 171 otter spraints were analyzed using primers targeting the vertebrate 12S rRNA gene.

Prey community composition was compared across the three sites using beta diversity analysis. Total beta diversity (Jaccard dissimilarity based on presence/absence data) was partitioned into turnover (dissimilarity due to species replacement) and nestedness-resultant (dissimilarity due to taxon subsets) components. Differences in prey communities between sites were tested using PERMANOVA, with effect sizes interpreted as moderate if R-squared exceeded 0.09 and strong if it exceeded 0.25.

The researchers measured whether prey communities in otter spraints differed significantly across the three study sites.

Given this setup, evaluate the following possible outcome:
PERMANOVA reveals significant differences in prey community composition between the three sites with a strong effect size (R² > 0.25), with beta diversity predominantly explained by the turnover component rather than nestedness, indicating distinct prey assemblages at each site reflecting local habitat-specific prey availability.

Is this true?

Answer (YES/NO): NO